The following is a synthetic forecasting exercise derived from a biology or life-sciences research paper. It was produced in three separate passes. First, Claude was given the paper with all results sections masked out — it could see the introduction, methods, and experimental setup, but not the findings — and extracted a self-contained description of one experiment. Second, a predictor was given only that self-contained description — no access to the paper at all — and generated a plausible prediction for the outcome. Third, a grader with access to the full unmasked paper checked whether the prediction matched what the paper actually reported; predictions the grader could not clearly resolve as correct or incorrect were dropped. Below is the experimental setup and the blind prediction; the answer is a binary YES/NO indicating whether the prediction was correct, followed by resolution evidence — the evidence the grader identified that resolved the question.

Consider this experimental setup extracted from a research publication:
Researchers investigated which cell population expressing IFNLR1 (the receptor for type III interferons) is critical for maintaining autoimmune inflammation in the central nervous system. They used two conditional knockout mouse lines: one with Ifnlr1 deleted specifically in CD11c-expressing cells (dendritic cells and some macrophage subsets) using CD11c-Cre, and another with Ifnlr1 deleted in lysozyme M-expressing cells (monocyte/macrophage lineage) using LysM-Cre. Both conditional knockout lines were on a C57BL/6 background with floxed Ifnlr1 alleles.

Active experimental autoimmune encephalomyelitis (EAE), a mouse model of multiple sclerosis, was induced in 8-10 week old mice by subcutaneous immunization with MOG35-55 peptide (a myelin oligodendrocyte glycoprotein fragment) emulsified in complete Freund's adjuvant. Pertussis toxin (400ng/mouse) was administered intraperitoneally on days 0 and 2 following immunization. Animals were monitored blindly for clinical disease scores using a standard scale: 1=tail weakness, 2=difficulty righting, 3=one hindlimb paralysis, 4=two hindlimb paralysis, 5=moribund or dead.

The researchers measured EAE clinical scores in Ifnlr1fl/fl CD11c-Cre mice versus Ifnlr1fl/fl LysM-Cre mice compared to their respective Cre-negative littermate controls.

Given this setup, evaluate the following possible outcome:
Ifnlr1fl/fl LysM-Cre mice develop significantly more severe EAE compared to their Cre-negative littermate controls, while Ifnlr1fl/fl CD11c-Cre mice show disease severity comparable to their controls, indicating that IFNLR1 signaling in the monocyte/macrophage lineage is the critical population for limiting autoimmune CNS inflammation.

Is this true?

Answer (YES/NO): NO